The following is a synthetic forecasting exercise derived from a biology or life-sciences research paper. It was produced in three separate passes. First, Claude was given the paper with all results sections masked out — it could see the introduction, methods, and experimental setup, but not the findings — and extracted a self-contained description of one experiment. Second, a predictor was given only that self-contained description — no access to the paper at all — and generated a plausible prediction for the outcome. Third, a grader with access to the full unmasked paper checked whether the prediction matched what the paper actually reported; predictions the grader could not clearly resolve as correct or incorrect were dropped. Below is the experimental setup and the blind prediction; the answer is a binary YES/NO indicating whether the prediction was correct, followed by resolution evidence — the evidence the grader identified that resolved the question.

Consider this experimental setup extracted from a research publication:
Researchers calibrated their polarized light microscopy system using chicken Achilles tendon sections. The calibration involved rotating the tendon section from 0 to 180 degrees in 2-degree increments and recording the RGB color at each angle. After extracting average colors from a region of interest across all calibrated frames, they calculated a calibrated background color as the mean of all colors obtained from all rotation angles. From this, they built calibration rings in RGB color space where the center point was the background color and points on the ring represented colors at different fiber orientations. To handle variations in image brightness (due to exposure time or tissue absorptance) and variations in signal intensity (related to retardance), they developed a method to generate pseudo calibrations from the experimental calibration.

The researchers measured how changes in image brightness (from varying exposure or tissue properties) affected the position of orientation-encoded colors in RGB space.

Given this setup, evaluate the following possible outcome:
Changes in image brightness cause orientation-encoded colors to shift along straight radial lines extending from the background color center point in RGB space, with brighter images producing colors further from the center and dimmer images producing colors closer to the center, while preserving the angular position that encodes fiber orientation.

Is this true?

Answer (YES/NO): YES